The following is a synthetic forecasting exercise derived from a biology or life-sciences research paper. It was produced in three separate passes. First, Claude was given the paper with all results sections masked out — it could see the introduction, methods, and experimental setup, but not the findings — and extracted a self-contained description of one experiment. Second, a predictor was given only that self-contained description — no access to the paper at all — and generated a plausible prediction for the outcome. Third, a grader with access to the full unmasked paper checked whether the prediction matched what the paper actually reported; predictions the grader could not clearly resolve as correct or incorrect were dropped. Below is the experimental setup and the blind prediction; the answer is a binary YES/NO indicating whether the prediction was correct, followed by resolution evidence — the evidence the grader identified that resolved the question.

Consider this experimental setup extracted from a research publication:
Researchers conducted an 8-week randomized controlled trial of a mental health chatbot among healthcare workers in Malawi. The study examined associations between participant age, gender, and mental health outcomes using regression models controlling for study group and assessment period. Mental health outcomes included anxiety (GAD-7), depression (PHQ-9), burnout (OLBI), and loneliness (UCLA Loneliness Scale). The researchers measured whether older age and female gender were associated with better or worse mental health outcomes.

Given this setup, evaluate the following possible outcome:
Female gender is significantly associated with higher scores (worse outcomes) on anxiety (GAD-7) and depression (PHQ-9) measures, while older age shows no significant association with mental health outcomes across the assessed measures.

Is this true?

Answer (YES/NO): NO